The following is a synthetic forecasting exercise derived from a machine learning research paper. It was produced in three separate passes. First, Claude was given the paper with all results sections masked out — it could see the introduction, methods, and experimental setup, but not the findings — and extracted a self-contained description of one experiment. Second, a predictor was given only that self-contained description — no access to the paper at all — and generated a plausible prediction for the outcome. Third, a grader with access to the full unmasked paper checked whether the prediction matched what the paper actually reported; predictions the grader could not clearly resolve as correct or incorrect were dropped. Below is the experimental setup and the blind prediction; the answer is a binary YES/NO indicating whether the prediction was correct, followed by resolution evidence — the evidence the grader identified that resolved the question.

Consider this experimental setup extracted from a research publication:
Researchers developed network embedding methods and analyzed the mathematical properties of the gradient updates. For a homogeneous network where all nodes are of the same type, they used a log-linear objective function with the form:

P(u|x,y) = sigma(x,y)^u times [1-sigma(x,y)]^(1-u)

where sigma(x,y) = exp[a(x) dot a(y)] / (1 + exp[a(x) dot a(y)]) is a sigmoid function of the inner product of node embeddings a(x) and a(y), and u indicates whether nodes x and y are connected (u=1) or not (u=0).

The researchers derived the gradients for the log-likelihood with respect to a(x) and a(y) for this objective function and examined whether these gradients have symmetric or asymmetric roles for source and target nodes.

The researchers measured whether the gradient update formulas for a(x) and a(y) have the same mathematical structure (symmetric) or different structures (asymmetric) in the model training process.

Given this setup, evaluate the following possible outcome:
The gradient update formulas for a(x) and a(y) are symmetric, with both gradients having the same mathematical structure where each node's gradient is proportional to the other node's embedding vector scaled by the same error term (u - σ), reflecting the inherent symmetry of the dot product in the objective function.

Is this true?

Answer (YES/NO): YES